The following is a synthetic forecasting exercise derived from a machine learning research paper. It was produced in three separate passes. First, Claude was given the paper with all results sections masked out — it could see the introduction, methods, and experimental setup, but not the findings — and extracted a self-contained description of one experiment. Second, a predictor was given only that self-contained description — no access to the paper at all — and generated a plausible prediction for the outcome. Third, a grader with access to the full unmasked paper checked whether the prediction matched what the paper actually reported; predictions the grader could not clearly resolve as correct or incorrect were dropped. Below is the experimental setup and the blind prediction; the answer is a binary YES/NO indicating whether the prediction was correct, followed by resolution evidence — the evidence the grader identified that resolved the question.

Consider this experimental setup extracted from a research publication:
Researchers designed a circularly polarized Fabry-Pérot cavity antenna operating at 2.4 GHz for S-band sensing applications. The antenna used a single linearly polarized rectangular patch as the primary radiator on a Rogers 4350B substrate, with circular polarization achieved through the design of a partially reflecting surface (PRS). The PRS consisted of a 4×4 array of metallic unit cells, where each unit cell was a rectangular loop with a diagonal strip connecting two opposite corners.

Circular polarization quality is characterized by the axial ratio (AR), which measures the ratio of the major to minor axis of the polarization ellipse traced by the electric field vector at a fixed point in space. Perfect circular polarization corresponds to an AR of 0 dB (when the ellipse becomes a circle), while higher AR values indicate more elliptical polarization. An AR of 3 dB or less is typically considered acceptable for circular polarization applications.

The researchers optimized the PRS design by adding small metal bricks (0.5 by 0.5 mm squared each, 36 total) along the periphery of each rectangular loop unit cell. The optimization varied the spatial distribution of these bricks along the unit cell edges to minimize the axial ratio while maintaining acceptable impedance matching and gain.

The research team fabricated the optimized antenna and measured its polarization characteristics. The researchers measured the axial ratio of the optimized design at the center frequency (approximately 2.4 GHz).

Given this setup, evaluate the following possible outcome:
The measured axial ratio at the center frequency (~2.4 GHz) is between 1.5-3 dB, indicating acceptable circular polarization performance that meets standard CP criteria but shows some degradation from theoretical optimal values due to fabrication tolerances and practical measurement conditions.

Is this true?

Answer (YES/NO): NO